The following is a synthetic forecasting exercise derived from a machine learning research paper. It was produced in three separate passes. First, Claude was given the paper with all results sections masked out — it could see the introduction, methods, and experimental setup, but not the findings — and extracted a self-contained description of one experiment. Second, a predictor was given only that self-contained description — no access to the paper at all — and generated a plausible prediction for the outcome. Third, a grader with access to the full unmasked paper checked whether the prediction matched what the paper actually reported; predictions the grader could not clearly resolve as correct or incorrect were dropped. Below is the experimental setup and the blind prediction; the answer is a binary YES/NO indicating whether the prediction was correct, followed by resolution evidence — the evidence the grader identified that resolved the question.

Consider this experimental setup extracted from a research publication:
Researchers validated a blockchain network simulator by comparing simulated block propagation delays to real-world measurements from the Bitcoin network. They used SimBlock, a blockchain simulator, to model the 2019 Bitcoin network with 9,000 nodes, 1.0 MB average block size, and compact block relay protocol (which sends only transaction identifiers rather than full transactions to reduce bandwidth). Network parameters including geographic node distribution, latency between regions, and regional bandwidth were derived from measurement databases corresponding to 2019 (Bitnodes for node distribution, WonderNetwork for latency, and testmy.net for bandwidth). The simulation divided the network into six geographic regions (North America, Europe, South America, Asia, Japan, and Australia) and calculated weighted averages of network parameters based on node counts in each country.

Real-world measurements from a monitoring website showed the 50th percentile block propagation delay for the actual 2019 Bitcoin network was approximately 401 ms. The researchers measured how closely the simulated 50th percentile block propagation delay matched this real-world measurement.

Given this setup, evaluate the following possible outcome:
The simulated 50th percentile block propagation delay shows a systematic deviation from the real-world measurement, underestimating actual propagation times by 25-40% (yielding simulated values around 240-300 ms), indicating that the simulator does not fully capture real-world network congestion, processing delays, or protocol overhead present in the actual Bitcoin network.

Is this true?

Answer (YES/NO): NO